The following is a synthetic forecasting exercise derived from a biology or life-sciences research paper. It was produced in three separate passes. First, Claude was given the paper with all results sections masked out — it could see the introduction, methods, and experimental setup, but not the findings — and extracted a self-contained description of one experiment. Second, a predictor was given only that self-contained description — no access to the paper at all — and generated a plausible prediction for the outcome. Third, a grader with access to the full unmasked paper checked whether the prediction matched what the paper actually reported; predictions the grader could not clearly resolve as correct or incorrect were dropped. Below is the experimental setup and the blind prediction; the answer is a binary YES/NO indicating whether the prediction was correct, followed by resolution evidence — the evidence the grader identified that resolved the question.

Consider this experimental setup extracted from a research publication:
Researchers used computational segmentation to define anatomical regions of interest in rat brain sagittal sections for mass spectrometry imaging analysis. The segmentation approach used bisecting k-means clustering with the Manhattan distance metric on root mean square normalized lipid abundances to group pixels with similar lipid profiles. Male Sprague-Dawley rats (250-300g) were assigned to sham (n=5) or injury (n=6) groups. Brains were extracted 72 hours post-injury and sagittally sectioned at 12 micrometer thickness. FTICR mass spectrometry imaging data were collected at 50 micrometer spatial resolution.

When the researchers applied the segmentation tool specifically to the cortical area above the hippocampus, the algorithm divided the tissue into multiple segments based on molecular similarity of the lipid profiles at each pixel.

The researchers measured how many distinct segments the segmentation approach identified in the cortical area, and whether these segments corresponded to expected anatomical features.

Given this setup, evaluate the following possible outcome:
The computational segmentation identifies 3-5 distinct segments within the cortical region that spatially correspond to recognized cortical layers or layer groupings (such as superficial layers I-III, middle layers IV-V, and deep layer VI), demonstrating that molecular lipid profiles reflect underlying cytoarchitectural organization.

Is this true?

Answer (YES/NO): NO